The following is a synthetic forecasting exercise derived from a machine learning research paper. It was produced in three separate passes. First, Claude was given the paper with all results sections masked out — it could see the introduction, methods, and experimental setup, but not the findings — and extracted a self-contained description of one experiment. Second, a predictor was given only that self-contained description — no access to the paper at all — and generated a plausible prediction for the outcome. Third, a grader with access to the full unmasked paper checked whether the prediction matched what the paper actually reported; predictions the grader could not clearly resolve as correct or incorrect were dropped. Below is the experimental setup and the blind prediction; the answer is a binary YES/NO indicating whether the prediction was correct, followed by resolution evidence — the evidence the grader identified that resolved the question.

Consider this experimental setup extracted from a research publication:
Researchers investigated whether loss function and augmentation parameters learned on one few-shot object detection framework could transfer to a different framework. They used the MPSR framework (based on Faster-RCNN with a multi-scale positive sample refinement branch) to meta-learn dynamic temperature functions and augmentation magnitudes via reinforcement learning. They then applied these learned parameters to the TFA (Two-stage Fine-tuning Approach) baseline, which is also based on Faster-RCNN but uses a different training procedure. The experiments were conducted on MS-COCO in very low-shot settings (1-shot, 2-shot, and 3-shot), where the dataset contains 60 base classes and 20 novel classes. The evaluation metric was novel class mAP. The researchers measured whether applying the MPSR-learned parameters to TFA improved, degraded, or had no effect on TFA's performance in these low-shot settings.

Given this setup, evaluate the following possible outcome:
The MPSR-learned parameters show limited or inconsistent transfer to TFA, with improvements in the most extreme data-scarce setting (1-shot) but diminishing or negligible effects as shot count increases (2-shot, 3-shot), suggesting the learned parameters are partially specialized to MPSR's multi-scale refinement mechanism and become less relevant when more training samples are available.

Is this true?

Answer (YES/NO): NO